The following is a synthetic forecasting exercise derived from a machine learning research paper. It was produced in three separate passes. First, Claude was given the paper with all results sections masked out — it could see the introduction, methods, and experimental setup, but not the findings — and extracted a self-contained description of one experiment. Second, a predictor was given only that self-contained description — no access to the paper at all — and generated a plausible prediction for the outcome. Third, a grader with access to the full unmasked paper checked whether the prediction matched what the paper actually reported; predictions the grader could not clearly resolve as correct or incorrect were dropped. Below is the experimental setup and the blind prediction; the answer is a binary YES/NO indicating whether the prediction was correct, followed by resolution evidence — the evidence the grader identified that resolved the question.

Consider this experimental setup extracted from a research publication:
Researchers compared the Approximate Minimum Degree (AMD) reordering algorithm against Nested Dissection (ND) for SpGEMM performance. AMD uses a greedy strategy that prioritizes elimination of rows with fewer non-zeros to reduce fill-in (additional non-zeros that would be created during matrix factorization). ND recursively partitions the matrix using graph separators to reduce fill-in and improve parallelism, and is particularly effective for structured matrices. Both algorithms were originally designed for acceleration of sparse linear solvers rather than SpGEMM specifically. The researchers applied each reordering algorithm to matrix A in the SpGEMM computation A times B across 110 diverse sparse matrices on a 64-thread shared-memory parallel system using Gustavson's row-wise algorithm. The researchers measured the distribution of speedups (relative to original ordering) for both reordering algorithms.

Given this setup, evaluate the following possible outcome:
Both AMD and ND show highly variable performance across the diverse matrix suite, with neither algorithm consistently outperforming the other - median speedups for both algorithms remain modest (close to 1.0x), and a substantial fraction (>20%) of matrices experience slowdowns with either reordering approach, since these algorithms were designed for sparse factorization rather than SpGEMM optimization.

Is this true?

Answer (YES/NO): NO